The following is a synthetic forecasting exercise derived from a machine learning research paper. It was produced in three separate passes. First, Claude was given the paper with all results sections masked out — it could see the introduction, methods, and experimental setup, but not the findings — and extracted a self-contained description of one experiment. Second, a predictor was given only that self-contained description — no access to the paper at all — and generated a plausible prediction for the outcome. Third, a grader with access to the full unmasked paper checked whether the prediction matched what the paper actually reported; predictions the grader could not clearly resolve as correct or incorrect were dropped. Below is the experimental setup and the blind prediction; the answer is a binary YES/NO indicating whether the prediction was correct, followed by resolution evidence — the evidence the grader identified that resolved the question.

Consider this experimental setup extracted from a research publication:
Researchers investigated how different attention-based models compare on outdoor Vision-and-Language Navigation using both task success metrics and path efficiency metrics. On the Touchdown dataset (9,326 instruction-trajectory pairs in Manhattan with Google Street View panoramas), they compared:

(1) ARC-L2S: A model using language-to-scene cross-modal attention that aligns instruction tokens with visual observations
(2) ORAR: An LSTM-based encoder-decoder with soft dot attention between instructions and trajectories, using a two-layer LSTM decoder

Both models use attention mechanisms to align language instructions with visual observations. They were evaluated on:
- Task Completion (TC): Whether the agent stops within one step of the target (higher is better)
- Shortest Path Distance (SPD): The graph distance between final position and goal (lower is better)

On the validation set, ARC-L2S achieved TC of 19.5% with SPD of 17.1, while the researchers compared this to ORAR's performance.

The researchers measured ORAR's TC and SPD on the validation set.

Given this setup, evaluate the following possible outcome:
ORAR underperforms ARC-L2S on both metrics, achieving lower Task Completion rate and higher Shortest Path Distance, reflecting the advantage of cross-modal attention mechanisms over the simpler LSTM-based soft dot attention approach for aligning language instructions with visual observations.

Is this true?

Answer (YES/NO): NO